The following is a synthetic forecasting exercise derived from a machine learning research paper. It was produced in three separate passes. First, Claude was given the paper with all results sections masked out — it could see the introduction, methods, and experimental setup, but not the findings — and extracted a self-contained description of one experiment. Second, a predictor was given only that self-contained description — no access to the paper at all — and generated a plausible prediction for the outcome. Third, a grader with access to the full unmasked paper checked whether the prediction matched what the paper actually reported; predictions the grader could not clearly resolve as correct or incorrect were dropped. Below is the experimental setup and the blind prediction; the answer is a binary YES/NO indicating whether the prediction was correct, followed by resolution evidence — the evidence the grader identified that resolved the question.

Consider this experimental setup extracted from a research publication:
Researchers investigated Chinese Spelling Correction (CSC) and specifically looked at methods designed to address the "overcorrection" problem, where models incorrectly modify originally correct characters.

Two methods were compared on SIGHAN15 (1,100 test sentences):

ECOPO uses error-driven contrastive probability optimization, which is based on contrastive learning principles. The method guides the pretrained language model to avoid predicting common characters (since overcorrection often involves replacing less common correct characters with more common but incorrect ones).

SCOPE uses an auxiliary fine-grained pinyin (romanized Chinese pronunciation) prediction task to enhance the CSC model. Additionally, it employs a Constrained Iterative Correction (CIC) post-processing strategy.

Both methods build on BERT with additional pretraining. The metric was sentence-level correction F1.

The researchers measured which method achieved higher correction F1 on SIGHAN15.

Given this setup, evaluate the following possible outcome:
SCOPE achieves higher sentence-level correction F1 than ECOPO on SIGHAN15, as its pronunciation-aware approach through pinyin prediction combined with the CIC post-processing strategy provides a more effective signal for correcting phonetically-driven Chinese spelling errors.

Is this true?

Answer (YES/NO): YES